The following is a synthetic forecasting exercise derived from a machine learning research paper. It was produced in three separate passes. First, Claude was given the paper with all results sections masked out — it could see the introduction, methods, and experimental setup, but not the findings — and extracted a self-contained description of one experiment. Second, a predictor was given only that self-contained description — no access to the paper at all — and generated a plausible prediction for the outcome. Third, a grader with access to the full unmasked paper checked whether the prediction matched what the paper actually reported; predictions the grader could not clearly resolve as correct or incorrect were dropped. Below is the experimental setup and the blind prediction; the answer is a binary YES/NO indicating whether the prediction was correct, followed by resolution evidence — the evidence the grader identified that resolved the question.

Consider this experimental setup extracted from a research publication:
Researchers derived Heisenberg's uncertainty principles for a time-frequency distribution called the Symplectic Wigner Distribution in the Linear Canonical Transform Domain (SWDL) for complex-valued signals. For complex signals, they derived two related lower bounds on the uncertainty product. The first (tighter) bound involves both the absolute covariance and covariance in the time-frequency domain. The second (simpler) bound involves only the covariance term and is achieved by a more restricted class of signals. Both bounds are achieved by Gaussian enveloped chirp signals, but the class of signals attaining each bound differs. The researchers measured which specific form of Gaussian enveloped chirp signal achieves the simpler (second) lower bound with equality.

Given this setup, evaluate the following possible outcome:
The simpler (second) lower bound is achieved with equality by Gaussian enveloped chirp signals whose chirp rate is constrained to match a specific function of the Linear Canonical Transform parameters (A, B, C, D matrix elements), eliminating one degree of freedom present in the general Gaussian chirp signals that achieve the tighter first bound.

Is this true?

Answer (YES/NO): NO